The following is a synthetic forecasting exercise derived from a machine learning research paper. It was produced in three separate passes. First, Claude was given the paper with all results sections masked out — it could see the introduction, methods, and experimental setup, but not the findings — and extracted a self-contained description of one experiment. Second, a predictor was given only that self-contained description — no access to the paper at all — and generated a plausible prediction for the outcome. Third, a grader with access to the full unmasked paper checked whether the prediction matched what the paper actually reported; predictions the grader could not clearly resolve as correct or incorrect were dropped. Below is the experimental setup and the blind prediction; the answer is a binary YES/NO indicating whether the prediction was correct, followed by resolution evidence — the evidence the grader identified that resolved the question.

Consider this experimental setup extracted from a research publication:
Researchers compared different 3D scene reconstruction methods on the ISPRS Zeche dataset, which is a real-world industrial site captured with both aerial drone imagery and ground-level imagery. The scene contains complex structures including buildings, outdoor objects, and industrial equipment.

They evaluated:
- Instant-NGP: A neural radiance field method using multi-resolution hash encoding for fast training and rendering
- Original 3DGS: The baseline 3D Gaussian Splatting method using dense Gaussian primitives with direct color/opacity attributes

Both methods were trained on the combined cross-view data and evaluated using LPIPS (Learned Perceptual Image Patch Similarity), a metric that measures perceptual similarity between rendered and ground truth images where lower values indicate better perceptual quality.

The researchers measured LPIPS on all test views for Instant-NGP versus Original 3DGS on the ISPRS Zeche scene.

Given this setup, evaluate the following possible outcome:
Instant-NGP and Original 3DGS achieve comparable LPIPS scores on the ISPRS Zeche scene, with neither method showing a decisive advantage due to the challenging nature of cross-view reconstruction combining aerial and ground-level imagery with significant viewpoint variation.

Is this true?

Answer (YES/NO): NO